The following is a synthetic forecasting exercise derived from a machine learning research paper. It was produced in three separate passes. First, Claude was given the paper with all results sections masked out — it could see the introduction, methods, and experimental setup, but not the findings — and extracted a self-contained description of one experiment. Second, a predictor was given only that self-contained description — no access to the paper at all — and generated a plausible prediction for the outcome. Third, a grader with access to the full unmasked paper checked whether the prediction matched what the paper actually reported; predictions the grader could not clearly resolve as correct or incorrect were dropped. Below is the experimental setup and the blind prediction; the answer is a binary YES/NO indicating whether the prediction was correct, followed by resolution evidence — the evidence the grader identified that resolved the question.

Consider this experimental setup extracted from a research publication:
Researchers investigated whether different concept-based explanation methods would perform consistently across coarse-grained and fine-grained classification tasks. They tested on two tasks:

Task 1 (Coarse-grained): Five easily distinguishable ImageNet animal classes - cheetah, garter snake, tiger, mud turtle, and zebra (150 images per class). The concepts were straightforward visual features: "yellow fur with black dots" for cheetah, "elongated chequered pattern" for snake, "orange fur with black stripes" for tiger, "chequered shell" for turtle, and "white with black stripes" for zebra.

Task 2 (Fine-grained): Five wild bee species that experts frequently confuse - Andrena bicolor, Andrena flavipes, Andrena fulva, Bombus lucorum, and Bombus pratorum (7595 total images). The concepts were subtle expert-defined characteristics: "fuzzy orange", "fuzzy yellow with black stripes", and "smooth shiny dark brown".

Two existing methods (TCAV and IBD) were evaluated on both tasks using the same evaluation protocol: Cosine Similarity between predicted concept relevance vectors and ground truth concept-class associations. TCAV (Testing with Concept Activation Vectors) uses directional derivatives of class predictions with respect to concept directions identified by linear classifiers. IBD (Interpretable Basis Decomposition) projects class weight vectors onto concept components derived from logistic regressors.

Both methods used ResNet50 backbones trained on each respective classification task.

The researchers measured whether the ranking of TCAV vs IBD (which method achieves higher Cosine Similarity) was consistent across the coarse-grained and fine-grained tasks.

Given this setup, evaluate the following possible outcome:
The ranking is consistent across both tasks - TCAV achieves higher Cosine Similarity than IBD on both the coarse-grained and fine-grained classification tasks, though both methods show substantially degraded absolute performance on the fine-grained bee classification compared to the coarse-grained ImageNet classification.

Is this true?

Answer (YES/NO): NO